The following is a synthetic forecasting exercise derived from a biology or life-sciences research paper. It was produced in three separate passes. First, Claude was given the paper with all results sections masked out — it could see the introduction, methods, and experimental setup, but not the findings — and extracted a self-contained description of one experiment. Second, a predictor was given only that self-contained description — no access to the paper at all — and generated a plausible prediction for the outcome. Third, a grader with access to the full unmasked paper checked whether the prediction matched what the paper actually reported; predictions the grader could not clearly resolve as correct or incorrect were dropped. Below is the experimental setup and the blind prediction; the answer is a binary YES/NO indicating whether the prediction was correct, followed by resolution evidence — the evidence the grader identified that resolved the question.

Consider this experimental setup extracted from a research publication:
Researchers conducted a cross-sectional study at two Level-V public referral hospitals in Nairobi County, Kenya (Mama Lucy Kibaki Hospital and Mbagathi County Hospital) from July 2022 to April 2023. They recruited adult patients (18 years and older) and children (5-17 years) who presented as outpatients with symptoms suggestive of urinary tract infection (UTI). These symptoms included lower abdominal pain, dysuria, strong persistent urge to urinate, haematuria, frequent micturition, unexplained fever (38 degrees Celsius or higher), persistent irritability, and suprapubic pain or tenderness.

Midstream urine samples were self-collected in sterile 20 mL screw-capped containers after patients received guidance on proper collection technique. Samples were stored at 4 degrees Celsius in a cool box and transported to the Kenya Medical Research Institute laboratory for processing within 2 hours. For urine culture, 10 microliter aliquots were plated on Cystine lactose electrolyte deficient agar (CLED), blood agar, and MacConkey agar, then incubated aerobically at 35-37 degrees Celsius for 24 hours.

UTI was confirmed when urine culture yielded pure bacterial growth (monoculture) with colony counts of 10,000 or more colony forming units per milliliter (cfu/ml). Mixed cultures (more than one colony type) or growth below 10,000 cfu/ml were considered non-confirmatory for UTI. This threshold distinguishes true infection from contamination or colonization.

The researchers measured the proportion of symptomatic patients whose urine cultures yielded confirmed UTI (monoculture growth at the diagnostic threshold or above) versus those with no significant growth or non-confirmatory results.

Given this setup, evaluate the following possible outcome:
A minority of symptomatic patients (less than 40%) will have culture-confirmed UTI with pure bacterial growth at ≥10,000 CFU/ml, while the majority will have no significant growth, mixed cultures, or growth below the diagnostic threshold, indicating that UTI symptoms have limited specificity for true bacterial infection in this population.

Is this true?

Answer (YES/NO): YES